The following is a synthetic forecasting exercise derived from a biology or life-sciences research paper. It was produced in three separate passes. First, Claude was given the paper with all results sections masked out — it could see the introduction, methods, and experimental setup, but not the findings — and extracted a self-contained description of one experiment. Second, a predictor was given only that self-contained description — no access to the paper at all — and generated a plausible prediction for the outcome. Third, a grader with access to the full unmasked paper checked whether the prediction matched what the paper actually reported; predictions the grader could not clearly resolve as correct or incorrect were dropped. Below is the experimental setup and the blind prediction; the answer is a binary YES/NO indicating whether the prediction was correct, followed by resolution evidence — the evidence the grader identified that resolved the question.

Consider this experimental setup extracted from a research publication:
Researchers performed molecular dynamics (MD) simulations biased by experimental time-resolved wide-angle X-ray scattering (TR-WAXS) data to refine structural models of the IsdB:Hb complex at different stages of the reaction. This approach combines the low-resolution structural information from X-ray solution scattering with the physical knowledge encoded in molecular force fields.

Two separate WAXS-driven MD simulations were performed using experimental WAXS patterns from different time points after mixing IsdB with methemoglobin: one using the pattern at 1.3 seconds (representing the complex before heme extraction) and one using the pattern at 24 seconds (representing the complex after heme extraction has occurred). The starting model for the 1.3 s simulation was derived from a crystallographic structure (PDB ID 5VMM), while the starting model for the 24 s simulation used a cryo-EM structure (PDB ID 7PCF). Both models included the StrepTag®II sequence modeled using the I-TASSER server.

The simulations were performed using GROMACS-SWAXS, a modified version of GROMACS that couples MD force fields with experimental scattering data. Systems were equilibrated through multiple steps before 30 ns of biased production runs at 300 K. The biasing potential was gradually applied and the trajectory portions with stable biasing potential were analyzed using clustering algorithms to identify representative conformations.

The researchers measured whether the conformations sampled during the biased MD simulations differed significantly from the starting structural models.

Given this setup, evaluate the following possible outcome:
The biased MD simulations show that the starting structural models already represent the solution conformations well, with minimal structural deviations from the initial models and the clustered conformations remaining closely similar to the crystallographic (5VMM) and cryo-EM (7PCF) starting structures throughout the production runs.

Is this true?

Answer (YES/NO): YES